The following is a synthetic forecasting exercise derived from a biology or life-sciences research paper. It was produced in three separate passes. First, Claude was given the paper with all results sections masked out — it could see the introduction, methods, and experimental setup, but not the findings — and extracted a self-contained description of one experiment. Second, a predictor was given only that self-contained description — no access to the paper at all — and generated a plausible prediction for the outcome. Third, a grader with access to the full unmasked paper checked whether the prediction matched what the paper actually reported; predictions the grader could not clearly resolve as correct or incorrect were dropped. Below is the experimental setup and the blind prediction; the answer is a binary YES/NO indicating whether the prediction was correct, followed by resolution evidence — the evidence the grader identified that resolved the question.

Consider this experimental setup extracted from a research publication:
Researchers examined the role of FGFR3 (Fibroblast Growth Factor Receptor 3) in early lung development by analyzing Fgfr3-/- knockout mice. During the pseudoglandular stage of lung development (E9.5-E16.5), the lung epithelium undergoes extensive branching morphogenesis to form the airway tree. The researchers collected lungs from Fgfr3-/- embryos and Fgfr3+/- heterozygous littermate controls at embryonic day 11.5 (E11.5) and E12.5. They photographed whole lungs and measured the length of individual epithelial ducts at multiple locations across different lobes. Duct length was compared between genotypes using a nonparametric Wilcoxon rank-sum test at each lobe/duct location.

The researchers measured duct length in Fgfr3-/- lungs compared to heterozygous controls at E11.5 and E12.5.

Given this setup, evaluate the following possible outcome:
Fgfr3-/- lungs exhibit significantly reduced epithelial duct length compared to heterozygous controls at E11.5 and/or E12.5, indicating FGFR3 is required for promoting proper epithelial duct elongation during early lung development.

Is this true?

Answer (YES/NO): NO